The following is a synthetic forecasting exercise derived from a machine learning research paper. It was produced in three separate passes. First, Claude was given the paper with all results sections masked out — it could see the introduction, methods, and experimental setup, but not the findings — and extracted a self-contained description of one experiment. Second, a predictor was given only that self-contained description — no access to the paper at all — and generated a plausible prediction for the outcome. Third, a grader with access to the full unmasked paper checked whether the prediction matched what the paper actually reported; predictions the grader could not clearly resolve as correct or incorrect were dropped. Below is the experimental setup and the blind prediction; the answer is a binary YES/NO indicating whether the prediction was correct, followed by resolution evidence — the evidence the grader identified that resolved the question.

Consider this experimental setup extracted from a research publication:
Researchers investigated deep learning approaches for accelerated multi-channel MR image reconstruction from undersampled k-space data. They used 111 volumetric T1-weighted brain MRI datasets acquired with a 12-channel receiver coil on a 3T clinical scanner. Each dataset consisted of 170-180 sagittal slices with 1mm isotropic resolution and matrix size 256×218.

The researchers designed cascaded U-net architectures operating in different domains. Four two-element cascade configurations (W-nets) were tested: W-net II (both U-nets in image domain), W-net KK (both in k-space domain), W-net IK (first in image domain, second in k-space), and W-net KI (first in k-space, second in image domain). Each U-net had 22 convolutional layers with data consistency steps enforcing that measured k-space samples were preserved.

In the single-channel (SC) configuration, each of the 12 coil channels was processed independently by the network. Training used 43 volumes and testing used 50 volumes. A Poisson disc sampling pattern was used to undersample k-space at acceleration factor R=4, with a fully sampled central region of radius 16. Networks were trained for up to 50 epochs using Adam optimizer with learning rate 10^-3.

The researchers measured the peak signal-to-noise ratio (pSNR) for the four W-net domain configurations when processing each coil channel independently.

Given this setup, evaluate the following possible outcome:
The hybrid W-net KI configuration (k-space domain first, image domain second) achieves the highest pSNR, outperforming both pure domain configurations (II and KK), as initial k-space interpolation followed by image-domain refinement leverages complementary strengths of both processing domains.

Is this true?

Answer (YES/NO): NO